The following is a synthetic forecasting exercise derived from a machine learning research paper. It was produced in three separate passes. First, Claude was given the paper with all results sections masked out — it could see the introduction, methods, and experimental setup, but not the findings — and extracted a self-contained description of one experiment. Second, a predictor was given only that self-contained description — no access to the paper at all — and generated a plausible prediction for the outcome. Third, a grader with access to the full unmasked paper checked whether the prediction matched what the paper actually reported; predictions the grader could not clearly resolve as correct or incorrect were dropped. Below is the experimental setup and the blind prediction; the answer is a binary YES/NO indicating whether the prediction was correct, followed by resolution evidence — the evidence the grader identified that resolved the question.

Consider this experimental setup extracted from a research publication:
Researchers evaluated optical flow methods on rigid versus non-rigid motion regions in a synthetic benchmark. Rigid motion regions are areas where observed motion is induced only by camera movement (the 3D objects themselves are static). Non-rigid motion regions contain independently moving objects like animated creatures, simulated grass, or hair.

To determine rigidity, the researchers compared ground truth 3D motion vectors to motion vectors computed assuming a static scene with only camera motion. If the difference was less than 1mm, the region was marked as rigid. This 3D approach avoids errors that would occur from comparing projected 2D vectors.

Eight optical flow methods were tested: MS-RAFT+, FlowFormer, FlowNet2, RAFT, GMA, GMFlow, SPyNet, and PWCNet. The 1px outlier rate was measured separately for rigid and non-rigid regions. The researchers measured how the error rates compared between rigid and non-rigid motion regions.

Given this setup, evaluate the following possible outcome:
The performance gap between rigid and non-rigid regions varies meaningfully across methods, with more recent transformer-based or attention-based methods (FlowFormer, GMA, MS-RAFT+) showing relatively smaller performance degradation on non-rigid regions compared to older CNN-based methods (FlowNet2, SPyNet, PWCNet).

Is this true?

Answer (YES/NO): NO